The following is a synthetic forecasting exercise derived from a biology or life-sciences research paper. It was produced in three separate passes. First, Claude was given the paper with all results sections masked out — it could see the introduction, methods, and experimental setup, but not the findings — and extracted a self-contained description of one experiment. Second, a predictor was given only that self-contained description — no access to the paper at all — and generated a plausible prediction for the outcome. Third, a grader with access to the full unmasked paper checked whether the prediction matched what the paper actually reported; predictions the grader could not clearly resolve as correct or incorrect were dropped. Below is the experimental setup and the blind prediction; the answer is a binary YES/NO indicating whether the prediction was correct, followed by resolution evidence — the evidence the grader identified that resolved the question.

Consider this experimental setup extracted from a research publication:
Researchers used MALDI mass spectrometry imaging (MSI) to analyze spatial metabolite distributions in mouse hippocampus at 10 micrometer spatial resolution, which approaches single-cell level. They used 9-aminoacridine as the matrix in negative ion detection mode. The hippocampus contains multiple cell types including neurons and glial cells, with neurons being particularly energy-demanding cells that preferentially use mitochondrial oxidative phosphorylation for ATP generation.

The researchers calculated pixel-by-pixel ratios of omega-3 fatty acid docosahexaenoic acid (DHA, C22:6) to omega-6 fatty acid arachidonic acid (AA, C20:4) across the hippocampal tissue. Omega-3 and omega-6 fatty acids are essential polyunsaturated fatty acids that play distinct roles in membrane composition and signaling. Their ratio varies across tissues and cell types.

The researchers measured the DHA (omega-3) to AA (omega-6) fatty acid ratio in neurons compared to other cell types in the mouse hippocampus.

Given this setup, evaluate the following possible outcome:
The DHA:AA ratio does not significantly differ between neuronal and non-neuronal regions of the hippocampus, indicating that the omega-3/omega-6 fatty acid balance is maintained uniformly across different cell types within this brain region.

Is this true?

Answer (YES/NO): NO